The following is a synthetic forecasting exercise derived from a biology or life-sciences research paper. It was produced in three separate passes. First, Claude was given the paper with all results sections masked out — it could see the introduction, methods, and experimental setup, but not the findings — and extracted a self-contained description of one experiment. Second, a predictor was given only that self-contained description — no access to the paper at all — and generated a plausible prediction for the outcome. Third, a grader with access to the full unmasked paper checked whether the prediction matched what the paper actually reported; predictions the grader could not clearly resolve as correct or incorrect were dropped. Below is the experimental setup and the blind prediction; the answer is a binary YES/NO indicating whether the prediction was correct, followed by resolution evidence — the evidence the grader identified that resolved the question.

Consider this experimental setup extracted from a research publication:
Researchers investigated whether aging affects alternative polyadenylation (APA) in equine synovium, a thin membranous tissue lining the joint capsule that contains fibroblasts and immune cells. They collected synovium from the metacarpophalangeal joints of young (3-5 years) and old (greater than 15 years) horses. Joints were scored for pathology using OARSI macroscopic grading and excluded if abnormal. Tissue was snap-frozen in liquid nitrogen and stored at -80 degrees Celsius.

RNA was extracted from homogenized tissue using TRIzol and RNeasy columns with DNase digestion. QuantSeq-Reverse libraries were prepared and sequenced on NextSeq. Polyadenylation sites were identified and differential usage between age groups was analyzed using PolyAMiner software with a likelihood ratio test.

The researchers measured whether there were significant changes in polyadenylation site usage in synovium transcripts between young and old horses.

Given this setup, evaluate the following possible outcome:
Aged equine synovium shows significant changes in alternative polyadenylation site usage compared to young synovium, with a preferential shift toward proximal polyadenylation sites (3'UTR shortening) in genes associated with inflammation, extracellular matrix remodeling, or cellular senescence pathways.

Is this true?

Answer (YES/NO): NO